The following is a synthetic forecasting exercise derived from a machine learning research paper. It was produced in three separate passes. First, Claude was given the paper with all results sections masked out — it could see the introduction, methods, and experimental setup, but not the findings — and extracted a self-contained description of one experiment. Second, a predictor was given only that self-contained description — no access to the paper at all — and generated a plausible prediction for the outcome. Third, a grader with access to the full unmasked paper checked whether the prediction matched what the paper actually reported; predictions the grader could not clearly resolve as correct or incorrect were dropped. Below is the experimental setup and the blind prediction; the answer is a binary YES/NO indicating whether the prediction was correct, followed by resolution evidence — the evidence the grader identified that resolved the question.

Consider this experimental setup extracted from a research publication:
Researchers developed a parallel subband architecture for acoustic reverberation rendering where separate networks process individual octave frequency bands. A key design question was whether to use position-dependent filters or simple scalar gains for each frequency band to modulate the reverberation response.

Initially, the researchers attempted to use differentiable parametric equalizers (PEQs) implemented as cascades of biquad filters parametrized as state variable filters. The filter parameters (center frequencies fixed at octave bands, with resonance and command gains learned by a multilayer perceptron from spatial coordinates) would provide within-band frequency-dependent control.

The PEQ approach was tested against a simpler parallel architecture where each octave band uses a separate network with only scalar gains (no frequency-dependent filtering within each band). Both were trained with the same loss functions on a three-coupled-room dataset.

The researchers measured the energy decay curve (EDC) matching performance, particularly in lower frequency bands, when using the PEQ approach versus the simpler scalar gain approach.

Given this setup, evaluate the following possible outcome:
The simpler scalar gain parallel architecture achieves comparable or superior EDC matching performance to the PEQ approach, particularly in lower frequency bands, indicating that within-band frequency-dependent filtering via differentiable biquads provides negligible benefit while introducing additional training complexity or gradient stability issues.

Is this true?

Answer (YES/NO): YES